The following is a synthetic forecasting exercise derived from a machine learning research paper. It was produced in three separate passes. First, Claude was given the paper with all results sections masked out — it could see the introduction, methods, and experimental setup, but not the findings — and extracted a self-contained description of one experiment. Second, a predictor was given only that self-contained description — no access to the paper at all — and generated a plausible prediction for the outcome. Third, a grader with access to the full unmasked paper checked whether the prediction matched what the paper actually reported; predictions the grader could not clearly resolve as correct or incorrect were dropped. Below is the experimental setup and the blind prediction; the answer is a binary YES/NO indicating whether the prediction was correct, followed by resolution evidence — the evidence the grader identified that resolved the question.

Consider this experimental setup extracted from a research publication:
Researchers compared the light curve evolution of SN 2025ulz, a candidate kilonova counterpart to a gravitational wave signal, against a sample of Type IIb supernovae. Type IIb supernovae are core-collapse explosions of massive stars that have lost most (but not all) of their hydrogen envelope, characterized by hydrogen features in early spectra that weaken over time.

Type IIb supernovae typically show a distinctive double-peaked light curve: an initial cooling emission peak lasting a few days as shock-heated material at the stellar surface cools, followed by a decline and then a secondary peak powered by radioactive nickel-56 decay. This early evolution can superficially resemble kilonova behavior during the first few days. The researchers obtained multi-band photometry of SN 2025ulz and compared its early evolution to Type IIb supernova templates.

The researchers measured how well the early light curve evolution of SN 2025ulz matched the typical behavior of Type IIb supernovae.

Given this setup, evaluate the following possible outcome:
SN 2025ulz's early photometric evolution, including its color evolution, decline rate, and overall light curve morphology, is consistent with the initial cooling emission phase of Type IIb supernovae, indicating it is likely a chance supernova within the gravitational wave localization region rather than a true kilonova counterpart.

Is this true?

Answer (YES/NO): YES